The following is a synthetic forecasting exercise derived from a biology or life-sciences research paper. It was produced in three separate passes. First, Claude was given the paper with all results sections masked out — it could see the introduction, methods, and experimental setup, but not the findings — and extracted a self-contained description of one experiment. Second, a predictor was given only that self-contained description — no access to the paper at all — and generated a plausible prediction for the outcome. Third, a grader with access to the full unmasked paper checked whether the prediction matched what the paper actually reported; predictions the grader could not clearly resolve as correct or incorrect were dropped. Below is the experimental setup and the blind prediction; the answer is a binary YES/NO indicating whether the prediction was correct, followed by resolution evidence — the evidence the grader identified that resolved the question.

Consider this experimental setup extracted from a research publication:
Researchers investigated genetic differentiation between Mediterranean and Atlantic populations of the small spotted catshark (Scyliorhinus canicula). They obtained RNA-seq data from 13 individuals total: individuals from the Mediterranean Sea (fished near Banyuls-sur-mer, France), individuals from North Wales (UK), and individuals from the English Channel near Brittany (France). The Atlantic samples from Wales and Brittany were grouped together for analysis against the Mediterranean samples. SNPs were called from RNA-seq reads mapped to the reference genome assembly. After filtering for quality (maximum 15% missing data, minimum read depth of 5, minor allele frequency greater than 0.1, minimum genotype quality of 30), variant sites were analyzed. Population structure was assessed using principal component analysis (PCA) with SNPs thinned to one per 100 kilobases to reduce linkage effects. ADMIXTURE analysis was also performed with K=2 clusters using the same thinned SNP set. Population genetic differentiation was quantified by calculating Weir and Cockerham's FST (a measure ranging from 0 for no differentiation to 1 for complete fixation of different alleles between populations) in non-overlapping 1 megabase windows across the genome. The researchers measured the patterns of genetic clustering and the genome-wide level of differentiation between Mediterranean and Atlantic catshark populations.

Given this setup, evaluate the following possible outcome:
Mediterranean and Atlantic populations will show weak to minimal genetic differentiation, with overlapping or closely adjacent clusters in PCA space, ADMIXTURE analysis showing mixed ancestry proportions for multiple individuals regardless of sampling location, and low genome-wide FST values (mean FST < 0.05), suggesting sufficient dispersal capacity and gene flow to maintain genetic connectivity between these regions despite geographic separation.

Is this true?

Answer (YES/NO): NO